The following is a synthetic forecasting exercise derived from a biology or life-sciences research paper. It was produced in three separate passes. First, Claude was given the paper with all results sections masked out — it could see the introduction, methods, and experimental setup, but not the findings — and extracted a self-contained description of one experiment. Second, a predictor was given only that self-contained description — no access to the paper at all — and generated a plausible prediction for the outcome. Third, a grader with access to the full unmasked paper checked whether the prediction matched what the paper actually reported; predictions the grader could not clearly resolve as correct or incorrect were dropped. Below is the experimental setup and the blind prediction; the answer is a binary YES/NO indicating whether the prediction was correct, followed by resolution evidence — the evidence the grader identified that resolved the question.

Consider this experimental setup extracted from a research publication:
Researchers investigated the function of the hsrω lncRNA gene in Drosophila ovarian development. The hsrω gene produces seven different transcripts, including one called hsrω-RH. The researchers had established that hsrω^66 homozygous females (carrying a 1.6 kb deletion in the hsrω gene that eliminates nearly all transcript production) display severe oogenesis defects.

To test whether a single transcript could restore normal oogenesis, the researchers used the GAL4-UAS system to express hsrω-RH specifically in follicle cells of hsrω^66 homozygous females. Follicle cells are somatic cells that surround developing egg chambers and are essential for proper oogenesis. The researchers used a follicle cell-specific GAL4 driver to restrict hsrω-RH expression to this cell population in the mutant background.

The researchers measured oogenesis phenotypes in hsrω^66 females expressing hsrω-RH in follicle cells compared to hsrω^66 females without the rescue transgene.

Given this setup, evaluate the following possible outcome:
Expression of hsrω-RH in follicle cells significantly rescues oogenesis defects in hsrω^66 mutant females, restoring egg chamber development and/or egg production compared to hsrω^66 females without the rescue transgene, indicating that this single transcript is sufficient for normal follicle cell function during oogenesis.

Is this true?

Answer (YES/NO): NO